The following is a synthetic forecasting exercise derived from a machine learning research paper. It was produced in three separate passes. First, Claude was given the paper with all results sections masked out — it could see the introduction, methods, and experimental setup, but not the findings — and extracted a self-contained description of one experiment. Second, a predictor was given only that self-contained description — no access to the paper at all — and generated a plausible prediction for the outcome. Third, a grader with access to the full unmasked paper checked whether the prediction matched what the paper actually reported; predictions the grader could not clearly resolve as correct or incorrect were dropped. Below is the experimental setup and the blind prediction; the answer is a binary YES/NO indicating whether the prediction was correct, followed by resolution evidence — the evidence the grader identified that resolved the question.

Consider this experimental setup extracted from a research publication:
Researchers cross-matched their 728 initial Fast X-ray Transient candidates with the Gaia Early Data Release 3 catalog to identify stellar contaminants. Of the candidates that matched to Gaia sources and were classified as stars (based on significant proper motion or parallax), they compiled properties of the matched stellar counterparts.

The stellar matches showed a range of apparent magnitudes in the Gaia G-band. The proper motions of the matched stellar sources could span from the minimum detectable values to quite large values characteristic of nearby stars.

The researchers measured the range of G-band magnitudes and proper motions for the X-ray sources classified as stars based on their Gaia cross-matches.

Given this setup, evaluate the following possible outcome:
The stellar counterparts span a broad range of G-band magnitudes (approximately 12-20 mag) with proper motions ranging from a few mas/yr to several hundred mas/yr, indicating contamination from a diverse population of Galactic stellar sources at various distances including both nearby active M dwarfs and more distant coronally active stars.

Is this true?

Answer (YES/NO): NO